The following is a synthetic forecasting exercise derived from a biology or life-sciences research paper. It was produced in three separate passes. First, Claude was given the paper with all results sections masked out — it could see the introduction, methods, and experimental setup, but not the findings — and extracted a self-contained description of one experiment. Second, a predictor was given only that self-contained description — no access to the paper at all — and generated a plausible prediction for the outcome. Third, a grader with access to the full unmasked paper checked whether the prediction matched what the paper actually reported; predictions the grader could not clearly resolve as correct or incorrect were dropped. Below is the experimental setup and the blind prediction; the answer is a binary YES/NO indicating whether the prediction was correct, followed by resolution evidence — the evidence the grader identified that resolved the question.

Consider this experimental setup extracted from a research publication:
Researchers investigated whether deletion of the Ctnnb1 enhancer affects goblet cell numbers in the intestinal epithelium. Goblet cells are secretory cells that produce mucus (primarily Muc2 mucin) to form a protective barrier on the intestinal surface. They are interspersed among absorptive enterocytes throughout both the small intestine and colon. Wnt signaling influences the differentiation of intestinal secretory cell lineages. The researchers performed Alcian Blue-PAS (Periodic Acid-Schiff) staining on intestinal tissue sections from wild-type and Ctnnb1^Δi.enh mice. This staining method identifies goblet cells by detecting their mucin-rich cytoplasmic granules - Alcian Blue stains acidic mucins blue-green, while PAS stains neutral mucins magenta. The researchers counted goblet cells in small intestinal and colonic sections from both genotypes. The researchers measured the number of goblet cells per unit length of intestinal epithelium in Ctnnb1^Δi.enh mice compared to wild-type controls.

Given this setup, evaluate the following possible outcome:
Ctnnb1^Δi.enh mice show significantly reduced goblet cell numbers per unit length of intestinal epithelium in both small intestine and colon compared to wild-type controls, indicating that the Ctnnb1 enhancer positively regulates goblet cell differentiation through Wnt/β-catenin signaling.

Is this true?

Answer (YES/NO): NO